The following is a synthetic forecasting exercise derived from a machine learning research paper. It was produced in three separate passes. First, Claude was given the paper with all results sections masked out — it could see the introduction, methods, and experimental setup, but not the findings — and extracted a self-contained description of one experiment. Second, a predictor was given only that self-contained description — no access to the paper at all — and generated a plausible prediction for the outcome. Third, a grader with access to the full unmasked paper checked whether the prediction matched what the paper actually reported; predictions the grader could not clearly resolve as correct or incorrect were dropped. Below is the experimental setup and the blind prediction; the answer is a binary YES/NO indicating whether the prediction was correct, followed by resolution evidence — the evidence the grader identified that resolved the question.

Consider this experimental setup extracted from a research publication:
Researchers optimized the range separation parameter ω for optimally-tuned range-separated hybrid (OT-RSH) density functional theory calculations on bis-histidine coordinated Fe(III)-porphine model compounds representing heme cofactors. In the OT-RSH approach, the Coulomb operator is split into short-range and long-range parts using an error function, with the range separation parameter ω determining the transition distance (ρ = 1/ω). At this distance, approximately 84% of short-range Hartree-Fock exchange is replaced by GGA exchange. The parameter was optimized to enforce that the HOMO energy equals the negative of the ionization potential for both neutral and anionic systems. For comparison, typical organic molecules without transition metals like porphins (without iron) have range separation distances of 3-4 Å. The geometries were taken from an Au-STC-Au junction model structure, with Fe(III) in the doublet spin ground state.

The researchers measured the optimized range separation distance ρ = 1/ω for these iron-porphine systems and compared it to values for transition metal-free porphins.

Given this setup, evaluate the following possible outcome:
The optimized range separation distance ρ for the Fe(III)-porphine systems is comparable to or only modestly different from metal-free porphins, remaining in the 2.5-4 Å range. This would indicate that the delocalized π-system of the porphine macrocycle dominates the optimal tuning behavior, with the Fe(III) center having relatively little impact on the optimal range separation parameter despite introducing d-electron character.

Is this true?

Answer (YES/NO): NO